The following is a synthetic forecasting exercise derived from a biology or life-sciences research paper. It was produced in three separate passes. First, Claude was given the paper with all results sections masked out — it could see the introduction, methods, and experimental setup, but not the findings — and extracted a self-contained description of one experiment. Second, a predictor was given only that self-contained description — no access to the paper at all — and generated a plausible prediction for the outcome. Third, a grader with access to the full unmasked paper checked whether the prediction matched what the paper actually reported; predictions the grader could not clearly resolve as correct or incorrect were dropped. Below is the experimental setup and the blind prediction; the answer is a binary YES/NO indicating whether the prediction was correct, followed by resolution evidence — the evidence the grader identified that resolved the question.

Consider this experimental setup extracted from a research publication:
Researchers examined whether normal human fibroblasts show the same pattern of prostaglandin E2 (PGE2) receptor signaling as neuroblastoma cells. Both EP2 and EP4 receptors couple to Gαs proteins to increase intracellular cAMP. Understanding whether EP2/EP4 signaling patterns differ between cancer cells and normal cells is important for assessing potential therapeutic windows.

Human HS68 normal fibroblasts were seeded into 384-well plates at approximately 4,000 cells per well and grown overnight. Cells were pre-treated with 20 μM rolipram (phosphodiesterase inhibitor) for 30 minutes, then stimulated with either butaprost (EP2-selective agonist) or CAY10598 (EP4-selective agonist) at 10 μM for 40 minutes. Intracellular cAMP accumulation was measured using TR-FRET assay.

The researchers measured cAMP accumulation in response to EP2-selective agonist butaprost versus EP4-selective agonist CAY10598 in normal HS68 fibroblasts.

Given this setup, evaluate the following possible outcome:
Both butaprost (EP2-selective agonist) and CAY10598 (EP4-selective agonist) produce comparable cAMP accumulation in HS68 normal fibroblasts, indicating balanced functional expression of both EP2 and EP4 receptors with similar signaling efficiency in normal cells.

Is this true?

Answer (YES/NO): NO